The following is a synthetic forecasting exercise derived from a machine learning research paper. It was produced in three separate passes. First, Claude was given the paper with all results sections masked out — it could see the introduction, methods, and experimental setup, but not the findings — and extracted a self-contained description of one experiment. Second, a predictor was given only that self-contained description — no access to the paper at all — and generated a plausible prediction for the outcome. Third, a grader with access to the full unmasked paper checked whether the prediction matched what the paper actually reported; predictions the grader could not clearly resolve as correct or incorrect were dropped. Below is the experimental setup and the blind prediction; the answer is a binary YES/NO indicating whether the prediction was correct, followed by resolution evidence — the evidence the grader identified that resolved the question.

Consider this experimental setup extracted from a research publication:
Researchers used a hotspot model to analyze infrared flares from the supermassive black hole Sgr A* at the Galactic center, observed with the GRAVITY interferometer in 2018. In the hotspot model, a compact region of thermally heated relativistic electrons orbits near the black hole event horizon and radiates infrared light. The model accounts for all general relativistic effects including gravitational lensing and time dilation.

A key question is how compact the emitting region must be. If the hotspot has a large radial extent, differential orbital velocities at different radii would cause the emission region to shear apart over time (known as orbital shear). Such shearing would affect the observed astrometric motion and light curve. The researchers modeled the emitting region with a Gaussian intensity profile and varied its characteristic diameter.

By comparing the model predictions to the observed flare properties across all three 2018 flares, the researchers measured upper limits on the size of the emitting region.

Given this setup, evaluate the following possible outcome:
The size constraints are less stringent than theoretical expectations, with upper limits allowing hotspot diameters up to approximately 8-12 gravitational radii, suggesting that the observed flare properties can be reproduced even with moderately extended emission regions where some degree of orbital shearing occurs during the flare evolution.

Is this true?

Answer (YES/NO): NO